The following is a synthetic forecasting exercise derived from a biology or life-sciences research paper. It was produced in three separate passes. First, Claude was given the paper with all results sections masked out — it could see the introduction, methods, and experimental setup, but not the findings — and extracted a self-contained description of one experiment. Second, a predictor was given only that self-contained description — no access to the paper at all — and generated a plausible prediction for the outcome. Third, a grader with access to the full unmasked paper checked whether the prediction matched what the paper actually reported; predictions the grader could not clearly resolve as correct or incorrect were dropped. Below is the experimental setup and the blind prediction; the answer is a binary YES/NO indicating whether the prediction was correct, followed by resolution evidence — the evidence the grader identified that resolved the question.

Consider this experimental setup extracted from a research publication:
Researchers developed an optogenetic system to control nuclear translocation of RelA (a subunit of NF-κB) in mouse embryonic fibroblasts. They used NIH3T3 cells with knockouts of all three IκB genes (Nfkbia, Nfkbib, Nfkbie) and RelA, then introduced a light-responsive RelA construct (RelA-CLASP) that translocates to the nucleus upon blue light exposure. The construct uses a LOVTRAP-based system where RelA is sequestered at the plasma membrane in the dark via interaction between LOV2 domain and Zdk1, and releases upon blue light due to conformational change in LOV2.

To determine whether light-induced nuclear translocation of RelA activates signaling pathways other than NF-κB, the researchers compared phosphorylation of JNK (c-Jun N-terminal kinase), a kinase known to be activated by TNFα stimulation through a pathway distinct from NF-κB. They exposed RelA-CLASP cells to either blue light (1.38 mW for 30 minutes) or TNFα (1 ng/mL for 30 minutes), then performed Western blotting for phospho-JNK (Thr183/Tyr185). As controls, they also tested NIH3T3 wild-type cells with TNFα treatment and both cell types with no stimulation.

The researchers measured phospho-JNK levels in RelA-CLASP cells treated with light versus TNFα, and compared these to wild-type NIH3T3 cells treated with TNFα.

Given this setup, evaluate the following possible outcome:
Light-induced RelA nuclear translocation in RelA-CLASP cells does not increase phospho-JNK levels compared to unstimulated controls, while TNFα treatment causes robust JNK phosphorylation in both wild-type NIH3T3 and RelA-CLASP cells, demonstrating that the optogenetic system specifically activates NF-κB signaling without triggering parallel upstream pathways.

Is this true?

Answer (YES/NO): YES